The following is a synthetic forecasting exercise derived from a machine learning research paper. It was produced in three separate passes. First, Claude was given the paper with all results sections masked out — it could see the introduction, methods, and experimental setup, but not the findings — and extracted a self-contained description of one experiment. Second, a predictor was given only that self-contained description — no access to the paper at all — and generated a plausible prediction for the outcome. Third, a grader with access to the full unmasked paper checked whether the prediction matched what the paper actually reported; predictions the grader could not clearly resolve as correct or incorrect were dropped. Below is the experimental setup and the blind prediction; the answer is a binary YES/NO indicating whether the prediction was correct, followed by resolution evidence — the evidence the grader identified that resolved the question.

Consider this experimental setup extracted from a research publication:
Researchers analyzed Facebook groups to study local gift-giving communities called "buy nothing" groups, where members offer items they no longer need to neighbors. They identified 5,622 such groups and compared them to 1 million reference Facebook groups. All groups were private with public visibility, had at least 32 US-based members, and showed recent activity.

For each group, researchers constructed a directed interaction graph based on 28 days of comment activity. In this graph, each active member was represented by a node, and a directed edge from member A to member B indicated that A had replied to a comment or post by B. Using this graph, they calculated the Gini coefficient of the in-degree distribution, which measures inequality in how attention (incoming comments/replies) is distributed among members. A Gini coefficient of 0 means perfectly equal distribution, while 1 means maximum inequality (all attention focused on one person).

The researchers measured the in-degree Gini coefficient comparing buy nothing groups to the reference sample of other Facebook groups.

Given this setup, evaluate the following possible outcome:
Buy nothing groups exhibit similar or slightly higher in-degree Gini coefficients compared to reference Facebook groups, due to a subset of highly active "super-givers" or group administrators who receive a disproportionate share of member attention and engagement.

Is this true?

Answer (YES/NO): NO